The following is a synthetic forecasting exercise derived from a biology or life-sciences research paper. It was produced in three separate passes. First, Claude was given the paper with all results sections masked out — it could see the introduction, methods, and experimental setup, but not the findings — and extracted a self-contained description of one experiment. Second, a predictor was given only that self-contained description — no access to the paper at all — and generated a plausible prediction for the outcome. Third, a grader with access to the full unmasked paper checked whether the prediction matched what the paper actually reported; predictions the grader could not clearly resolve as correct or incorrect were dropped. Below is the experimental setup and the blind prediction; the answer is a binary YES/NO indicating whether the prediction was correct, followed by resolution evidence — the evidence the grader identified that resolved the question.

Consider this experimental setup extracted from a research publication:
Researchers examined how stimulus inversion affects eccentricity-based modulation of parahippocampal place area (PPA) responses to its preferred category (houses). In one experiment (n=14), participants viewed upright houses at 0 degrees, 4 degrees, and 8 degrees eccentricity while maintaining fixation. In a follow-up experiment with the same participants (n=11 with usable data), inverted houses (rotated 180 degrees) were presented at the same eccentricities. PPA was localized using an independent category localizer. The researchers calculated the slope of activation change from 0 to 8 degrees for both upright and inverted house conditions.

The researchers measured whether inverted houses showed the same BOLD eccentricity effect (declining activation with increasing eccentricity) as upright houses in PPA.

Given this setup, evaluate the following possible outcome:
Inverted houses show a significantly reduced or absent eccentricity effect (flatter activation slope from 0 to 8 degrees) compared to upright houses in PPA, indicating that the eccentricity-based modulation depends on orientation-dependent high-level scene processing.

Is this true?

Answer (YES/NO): YES